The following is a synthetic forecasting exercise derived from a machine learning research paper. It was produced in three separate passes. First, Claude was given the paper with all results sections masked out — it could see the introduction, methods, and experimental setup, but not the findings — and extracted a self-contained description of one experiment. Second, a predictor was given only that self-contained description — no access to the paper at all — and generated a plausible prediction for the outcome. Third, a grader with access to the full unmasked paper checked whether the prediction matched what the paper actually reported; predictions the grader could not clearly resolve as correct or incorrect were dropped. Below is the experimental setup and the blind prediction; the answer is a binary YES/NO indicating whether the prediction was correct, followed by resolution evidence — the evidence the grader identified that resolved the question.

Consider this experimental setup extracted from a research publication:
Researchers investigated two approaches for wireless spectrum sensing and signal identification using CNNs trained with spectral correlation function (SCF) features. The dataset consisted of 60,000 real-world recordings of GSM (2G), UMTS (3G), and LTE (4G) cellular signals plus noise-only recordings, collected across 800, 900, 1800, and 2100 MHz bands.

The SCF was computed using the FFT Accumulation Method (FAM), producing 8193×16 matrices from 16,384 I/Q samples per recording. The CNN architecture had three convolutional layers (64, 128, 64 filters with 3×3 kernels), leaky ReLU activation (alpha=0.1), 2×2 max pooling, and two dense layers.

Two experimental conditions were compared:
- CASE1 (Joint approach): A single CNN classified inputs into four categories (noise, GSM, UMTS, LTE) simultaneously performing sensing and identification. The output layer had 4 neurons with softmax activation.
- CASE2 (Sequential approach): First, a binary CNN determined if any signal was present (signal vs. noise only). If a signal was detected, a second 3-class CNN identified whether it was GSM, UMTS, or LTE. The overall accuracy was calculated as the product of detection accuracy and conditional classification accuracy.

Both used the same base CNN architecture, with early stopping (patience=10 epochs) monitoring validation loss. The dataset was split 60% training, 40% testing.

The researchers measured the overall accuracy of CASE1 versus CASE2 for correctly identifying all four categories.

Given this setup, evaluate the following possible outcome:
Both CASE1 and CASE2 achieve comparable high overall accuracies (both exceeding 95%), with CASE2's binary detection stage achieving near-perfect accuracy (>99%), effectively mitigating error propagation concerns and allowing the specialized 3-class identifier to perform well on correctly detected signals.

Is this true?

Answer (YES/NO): NO